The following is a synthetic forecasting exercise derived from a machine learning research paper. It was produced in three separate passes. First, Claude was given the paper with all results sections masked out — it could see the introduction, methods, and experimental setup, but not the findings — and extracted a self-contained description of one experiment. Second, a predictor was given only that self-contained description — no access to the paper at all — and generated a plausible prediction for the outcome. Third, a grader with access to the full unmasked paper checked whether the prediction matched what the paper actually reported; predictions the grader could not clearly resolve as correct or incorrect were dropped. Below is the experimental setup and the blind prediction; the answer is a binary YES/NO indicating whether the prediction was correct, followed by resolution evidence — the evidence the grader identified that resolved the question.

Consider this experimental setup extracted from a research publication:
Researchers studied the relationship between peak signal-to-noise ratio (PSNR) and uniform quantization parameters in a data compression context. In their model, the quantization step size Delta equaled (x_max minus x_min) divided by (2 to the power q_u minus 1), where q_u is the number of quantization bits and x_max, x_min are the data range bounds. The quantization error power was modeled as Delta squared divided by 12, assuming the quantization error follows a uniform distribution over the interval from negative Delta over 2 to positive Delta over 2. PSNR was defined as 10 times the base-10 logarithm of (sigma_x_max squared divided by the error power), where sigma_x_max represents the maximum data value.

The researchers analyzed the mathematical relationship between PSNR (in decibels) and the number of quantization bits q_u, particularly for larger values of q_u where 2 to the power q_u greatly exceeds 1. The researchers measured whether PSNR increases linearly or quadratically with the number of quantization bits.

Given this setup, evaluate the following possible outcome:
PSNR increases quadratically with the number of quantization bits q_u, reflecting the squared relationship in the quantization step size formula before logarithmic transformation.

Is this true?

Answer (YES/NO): NO